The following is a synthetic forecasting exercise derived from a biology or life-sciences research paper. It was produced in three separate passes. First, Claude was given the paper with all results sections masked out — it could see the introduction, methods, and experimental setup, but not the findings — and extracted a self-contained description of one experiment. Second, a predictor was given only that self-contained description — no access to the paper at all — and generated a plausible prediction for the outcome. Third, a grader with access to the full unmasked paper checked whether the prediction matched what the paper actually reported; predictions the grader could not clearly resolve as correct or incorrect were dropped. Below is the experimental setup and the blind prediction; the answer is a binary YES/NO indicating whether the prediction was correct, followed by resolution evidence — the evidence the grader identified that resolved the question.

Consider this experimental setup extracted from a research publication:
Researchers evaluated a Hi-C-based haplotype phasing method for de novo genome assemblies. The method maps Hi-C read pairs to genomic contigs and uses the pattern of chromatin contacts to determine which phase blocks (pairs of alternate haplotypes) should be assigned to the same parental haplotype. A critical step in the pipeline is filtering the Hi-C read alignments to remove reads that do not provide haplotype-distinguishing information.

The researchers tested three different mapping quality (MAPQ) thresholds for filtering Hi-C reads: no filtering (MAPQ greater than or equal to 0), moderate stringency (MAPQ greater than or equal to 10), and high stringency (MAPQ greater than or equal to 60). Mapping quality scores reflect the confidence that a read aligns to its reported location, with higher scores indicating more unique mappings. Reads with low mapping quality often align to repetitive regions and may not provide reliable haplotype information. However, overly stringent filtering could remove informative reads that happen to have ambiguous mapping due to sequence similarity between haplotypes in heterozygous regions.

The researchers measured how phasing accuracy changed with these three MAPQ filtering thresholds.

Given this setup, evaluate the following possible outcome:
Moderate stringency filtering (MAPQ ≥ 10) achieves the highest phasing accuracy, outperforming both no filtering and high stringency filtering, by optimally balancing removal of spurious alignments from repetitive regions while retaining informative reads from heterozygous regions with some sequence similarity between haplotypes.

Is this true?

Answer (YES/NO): YES